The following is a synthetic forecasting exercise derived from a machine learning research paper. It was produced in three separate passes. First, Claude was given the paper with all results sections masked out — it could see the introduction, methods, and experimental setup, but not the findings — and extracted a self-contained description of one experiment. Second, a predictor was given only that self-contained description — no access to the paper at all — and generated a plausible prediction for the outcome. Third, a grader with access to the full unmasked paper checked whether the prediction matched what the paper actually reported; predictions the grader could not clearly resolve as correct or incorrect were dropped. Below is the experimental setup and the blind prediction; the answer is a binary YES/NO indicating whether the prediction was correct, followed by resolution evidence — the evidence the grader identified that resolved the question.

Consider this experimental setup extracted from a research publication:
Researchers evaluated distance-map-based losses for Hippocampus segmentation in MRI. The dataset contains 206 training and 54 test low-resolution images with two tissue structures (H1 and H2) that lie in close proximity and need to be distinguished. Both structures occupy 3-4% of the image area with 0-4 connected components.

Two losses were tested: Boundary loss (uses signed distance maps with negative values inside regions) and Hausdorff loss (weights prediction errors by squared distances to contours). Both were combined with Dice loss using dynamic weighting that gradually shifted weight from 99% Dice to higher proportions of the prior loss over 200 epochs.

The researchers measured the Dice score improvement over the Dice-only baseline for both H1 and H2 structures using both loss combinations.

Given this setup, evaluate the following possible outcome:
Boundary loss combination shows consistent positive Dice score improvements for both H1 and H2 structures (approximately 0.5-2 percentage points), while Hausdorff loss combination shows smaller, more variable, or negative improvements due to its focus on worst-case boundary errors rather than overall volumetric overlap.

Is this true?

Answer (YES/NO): NO